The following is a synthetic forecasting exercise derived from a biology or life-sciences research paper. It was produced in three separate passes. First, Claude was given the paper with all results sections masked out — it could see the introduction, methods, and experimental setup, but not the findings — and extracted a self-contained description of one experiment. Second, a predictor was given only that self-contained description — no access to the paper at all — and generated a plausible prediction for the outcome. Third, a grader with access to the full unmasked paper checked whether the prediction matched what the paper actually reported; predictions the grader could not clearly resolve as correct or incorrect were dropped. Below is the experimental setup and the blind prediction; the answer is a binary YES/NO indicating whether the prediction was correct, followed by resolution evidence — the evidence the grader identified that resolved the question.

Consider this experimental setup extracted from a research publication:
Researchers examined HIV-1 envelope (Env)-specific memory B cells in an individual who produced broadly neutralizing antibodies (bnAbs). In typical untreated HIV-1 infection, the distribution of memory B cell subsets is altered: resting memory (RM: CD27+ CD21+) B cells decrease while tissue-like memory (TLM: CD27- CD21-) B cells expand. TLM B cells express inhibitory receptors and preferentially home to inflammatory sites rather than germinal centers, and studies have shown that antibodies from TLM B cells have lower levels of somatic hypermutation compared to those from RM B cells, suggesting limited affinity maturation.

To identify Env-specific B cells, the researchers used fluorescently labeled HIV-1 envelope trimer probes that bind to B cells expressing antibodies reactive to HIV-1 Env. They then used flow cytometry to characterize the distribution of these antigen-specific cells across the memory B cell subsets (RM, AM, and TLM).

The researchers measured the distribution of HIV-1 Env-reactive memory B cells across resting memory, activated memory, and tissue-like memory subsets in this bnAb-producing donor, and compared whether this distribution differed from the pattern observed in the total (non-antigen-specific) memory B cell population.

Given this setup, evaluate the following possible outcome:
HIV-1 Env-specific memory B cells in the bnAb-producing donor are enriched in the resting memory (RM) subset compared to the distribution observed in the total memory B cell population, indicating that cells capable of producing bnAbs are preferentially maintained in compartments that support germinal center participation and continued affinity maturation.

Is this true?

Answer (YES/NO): YES